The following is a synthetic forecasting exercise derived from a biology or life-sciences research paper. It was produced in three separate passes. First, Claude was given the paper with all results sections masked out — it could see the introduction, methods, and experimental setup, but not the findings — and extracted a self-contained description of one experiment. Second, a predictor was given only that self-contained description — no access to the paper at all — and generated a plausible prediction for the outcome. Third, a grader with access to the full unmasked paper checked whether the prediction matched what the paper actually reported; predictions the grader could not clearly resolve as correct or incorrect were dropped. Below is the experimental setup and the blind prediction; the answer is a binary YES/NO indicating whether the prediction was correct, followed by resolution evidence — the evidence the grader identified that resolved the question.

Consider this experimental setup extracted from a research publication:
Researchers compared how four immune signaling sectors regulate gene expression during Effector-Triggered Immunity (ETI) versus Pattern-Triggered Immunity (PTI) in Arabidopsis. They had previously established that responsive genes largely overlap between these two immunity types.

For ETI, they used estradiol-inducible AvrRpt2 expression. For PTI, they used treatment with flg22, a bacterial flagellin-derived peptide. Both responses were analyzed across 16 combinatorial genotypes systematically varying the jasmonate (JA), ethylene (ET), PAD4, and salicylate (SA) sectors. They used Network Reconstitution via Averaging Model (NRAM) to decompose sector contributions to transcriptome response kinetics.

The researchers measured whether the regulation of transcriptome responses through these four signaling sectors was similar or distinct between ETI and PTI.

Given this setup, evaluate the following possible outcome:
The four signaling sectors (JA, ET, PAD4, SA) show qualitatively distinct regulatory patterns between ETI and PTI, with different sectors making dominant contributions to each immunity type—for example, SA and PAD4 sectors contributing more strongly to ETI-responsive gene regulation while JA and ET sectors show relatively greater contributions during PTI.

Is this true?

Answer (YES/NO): NO